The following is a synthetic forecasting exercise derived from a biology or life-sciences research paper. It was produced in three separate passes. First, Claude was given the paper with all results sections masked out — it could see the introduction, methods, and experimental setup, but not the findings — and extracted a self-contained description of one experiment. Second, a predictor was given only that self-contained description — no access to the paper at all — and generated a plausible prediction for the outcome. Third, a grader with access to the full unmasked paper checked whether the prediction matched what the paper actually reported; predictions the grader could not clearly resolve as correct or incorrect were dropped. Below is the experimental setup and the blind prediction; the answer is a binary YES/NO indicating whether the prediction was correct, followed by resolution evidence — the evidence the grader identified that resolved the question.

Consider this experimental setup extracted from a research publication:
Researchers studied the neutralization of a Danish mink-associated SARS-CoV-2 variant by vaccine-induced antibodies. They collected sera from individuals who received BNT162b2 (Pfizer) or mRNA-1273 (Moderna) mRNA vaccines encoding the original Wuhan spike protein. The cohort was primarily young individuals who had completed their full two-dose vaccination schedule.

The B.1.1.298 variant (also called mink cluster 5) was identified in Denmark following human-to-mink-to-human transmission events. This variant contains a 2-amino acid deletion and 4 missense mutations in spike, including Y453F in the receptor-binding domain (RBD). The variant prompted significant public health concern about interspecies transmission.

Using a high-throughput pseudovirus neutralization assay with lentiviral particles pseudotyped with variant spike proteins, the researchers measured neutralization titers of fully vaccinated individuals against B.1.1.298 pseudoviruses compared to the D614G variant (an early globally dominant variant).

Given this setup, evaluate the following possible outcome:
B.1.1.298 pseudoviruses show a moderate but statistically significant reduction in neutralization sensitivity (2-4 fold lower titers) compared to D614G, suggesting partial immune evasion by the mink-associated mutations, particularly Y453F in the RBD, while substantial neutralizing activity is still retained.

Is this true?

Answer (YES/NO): NO